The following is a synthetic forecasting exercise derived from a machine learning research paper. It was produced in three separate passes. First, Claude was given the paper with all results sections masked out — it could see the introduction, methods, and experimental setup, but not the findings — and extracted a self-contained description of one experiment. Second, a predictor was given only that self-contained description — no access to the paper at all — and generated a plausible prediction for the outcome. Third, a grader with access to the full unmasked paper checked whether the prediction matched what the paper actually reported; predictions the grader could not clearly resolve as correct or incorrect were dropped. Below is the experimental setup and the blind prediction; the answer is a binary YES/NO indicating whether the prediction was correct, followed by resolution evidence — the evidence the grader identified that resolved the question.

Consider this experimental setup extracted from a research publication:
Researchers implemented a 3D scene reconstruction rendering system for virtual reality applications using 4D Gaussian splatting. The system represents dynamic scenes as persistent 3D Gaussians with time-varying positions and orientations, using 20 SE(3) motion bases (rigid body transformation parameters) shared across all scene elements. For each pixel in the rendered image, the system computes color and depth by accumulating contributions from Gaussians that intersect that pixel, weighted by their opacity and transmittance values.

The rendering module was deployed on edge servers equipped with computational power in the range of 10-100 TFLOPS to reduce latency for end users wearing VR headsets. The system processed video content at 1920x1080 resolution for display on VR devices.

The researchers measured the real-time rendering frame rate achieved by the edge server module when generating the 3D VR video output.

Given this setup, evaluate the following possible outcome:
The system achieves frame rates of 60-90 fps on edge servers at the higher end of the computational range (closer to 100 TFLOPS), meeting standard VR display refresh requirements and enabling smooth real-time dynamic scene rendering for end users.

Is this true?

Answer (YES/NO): NO